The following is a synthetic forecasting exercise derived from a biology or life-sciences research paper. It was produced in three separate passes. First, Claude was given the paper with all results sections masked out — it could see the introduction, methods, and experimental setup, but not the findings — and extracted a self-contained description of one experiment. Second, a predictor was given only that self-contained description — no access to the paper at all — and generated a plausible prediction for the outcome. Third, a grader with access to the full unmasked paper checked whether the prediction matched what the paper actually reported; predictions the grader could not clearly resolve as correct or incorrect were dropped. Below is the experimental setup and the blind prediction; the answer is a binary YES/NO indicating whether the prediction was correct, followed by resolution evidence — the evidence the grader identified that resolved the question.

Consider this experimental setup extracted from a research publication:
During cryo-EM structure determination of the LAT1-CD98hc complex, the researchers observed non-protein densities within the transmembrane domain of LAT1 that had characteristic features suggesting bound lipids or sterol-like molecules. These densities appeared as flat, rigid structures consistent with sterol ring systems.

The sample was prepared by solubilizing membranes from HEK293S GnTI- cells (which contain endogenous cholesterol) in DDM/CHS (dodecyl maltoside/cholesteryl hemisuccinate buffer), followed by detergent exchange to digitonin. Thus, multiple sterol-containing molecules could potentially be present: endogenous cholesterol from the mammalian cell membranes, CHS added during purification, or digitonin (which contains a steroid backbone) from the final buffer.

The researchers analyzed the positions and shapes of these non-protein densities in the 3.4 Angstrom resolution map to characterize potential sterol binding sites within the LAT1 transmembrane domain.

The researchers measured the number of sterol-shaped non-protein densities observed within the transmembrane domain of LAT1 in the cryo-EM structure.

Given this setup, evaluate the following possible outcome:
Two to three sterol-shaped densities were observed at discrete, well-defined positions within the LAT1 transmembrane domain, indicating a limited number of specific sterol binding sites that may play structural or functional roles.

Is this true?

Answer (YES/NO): NO